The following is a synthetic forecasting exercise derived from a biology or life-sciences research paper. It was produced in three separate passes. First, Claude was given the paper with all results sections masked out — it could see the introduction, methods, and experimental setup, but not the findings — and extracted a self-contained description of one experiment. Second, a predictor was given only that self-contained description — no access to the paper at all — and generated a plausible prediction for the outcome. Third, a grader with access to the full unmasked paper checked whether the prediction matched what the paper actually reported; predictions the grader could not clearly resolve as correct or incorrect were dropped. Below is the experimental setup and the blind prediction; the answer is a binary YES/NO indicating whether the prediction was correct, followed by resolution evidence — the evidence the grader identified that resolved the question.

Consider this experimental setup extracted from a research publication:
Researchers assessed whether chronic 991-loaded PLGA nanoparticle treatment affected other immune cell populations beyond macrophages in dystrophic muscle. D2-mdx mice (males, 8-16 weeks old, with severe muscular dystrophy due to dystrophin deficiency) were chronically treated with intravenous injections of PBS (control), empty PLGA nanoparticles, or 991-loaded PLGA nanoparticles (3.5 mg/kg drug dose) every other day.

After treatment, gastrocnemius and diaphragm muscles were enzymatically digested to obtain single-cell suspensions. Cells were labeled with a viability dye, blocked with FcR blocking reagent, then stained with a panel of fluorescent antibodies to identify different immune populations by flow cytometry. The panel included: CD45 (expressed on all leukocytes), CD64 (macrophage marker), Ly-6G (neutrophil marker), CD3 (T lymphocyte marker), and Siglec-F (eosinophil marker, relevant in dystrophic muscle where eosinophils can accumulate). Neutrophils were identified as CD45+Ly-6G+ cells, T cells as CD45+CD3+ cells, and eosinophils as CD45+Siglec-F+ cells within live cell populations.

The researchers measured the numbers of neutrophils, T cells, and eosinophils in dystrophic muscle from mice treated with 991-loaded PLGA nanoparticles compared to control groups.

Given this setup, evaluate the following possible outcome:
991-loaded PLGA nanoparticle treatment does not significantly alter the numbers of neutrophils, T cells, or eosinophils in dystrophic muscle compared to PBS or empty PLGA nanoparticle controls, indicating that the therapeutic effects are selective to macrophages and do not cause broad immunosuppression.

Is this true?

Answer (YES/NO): YES